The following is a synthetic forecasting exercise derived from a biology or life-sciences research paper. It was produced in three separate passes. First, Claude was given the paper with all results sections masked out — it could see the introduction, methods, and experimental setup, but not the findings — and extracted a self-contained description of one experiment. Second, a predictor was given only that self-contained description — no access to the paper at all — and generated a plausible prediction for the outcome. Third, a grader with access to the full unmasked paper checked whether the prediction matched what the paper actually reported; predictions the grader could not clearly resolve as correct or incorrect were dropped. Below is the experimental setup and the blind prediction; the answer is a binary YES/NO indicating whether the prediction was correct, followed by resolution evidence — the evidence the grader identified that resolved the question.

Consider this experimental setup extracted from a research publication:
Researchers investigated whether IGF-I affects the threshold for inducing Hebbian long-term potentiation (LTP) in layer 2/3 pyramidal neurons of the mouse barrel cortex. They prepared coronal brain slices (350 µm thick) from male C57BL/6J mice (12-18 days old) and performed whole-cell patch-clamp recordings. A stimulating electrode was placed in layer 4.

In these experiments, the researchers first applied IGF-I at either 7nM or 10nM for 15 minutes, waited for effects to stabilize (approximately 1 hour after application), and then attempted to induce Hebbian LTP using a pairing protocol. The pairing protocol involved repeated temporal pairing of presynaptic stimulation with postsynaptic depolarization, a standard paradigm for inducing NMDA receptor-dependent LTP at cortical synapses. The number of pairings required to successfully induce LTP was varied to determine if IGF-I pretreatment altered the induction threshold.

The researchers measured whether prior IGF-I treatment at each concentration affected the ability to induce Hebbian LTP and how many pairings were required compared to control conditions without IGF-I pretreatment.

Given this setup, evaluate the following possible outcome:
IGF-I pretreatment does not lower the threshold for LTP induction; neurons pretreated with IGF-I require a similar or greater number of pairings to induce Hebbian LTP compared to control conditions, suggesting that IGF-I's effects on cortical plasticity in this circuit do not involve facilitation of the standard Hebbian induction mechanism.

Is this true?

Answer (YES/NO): NO